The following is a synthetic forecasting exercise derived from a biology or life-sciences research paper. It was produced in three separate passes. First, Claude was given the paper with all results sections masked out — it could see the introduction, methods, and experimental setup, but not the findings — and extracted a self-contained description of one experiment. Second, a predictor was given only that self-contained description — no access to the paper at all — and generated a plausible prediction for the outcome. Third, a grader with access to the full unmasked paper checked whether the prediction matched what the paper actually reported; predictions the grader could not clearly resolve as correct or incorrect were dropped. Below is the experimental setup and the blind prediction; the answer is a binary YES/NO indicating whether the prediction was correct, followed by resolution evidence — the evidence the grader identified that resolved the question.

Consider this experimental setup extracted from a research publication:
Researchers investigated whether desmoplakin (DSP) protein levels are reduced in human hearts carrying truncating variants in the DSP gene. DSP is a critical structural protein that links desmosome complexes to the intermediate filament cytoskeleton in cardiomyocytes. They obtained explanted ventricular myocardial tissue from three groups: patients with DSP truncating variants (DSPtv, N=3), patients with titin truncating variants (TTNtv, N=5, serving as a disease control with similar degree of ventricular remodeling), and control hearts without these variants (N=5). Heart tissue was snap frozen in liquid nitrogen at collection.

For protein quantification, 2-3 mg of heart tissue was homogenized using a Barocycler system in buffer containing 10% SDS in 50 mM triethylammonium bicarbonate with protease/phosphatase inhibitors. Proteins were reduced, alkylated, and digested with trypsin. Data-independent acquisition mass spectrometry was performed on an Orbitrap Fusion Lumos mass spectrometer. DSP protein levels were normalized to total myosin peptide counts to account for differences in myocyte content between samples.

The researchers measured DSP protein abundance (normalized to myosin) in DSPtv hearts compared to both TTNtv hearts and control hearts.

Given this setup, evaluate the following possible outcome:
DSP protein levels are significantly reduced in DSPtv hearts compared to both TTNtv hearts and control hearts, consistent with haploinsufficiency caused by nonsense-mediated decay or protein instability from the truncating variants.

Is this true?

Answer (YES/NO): YES